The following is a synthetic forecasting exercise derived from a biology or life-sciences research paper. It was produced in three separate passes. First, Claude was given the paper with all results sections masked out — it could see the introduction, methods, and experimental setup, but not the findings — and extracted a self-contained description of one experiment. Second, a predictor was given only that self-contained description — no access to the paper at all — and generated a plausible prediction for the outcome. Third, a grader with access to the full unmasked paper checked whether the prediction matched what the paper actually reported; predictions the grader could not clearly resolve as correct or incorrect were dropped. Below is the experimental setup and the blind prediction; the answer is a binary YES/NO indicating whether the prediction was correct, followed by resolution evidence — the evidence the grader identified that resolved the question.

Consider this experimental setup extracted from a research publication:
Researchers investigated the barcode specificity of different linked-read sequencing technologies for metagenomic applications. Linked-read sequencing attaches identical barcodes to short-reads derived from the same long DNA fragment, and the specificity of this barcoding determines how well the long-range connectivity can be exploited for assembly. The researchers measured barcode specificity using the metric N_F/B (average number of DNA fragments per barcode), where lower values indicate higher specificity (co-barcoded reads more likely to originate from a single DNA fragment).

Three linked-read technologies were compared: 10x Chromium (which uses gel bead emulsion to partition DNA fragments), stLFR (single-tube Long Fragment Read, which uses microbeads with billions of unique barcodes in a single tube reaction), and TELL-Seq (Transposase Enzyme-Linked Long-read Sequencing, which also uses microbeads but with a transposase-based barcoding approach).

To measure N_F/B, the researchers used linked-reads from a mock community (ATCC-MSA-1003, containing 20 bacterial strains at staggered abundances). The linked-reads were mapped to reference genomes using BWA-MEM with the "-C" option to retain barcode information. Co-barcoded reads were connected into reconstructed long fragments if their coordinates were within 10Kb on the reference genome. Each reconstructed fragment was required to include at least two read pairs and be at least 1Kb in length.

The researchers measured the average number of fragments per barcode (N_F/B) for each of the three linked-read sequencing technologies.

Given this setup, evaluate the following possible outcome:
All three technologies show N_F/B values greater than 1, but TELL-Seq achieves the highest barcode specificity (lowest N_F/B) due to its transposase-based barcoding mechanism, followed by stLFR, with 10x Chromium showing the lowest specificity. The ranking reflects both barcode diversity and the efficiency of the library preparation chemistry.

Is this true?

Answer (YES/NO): NO